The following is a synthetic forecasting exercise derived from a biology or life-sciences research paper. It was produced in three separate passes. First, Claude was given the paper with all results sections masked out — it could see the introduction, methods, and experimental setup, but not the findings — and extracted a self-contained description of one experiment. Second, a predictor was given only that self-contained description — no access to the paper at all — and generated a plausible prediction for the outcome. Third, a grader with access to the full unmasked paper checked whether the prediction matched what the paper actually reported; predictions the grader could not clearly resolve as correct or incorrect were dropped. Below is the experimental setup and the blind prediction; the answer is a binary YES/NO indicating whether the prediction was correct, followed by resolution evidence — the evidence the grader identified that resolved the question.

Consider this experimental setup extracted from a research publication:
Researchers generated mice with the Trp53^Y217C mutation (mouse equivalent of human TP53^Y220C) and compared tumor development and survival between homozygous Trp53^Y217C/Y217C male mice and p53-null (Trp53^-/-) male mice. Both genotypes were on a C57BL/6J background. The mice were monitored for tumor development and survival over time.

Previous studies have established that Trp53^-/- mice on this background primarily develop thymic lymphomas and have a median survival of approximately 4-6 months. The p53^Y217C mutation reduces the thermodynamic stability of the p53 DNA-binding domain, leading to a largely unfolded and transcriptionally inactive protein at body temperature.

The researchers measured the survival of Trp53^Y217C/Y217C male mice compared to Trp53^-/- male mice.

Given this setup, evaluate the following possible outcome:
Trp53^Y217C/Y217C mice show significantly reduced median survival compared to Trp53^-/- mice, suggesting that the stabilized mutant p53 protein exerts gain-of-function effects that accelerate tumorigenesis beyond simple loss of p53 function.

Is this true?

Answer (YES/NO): YES